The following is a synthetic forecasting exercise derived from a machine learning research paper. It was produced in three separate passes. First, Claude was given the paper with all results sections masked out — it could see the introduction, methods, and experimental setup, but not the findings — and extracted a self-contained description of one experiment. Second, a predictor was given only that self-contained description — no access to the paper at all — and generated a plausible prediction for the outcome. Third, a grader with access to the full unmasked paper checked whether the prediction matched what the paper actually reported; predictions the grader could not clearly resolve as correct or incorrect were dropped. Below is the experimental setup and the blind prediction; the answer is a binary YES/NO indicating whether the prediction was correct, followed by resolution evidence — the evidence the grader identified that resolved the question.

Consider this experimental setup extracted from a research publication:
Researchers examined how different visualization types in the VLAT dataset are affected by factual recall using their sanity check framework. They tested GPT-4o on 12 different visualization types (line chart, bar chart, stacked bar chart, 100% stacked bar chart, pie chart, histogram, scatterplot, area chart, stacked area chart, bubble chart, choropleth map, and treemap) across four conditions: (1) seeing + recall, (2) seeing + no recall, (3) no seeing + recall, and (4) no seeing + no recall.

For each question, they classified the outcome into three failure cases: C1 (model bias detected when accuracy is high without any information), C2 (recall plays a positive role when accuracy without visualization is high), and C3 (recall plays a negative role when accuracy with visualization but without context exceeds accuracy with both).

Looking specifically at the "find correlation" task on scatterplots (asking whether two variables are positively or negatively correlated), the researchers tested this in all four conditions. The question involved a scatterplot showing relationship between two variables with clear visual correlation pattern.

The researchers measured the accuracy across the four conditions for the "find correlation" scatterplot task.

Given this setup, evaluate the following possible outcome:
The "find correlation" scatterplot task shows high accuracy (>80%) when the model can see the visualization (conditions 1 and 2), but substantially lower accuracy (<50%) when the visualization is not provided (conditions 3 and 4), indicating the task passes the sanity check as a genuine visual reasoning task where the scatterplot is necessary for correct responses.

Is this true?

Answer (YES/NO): NO